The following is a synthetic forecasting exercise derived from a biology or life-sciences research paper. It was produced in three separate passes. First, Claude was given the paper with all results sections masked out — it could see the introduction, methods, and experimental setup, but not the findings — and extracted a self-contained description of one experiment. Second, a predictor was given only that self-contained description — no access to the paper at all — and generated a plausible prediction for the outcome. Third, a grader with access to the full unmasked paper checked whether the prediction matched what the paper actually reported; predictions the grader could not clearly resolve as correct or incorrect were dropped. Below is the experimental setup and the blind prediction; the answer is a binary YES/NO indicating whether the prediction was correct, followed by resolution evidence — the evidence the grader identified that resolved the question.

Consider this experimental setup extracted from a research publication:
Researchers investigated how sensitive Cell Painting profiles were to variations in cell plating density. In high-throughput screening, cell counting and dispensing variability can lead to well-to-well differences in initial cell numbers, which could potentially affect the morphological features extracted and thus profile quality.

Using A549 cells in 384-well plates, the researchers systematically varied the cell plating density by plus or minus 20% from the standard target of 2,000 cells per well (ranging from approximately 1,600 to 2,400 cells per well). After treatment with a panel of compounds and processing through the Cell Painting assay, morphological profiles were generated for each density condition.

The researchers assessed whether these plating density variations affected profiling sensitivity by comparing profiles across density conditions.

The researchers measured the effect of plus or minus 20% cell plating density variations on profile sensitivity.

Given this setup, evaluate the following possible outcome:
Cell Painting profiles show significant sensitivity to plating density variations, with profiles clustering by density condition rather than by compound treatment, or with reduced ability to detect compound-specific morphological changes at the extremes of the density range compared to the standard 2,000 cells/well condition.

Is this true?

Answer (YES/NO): NO